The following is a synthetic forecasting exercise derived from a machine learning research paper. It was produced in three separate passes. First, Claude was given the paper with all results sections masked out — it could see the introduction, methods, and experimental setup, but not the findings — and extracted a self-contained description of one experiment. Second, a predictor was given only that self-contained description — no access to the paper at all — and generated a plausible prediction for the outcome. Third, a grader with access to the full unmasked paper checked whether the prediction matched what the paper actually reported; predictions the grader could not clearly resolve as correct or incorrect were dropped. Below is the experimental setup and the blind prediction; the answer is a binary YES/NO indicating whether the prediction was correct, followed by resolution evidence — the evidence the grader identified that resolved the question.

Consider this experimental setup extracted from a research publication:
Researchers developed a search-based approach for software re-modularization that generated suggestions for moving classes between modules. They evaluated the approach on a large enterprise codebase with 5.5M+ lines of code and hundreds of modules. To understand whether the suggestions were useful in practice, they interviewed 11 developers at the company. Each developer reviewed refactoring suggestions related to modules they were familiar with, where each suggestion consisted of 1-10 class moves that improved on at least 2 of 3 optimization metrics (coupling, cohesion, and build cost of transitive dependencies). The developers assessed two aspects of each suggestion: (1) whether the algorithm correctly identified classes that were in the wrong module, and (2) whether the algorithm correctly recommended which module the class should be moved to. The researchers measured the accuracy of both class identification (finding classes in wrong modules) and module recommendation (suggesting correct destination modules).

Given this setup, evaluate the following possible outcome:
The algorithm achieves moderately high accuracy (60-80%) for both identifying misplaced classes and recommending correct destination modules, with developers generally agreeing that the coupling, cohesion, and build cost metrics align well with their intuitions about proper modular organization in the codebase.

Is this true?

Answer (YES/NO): NO